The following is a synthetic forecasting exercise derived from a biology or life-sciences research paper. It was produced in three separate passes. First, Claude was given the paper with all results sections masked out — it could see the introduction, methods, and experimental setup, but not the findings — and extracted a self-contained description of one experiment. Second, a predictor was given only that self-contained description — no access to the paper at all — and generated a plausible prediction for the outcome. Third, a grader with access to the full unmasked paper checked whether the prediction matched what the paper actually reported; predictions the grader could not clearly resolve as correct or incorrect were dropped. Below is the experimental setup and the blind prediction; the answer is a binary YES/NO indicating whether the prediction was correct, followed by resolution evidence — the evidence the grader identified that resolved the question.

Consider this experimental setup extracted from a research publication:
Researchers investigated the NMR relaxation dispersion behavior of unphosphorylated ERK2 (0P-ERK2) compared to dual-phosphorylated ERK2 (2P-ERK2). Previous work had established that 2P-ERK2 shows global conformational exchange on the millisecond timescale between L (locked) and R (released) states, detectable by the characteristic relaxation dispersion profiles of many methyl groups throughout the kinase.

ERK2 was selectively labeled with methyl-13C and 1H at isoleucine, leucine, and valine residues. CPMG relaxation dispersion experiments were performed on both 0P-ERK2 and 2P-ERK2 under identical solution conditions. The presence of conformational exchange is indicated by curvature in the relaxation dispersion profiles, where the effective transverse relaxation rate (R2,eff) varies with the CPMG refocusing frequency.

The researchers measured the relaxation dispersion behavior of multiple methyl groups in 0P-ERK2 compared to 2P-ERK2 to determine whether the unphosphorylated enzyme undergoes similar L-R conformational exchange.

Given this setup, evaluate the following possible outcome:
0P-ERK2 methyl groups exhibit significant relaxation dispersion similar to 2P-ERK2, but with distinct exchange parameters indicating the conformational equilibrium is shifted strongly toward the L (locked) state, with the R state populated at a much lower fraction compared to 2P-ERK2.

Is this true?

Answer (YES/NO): NO